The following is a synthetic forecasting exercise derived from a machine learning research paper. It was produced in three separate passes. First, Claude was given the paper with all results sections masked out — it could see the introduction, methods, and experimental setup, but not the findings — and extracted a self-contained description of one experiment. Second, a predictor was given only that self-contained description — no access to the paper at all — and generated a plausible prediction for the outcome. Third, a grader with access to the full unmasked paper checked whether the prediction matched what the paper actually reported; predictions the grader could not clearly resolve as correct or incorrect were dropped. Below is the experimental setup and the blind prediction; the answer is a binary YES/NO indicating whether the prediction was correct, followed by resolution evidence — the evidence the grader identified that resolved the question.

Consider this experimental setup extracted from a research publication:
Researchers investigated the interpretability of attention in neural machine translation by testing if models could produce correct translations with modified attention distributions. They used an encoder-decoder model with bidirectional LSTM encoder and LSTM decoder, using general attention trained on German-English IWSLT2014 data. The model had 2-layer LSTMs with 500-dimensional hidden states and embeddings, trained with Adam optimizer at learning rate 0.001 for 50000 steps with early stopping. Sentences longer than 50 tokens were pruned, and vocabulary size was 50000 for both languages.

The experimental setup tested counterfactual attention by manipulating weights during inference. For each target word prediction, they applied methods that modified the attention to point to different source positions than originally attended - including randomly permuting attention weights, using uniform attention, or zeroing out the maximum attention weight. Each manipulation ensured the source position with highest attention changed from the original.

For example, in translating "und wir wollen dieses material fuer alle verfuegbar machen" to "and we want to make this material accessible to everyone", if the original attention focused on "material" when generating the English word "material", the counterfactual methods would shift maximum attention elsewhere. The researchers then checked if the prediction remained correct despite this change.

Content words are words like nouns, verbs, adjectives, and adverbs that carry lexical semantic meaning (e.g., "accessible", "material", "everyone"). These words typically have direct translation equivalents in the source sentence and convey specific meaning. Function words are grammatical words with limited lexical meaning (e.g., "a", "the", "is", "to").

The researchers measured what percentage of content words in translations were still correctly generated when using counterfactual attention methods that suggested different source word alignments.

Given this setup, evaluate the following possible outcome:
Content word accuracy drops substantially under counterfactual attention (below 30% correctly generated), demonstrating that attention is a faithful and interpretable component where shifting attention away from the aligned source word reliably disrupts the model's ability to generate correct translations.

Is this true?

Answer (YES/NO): NO